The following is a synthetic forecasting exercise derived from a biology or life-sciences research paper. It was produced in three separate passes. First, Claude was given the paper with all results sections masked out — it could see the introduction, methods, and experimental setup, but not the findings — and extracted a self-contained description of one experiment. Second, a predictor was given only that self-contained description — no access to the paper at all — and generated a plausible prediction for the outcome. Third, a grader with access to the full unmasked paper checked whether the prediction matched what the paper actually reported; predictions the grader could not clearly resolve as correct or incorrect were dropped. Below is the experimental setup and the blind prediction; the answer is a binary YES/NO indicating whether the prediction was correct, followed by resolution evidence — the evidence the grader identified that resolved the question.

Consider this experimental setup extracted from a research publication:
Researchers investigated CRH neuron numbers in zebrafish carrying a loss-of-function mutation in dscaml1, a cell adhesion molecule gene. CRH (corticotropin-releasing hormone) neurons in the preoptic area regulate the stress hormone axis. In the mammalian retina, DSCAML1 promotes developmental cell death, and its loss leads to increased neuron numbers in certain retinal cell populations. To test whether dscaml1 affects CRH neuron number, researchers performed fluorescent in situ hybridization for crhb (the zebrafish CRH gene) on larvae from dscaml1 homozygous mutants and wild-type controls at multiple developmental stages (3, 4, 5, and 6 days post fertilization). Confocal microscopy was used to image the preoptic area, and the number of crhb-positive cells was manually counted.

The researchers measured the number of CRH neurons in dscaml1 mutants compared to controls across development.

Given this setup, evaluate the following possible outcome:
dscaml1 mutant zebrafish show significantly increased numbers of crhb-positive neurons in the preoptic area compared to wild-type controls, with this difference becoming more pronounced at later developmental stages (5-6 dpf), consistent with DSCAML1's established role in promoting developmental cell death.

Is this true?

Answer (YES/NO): YES